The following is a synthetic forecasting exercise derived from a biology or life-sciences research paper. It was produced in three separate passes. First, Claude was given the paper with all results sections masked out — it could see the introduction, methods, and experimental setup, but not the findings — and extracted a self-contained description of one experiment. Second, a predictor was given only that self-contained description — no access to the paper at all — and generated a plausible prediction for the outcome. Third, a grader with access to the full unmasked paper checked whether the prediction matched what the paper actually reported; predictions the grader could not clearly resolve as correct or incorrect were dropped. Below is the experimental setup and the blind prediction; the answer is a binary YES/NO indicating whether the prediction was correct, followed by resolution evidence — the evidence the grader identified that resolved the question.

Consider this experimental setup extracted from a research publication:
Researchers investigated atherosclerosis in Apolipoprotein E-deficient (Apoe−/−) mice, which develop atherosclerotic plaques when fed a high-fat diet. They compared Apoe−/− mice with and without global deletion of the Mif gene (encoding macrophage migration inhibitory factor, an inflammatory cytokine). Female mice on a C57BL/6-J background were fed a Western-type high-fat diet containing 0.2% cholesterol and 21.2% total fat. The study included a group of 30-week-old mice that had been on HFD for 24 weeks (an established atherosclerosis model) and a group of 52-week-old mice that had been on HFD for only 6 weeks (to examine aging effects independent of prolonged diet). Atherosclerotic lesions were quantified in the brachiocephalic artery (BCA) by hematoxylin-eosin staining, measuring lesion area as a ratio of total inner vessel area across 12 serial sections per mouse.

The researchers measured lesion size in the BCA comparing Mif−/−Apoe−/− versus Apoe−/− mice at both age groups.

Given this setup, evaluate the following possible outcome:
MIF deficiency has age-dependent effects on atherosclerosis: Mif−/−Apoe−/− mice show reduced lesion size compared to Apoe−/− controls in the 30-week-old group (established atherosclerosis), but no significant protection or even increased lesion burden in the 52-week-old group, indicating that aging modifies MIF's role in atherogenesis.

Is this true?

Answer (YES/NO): YES